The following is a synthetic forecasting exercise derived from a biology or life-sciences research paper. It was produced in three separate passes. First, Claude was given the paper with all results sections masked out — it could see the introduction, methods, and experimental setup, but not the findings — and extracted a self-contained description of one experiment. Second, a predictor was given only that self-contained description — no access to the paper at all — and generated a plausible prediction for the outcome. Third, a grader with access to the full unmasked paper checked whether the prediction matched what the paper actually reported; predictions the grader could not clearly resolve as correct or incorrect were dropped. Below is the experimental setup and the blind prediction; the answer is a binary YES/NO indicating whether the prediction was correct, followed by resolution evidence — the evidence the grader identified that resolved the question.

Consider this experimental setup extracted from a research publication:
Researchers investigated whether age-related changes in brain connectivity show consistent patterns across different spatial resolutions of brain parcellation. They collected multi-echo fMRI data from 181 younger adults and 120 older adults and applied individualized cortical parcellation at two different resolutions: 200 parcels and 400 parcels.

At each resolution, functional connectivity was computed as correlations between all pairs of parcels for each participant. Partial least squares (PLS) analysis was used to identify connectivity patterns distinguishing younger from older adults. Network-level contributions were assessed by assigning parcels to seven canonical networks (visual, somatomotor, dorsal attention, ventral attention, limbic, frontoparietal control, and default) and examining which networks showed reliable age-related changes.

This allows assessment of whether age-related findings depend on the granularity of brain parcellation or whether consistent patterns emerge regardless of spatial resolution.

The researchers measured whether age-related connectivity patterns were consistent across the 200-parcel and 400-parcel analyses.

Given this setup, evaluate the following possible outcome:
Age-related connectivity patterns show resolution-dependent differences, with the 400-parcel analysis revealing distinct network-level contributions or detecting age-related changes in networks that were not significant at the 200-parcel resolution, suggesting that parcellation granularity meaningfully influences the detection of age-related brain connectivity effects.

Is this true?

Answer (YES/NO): NO